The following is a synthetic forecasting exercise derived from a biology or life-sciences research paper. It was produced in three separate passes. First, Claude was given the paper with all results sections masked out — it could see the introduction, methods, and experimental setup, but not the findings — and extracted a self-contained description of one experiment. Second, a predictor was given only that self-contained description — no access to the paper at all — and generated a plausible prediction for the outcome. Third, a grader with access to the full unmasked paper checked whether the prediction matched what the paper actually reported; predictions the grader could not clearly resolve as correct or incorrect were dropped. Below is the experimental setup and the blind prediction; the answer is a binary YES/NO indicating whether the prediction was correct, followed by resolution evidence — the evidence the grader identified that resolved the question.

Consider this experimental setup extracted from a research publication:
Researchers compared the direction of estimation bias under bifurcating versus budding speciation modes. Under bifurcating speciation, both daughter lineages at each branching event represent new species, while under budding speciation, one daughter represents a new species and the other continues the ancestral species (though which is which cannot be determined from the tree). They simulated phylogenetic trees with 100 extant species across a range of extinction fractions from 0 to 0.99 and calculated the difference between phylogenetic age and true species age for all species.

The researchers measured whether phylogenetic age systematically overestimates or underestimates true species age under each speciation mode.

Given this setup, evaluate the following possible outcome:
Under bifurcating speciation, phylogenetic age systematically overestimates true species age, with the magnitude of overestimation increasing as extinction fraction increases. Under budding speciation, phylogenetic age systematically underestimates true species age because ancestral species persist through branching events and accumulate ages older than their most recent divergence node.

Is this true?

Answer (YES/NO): NO